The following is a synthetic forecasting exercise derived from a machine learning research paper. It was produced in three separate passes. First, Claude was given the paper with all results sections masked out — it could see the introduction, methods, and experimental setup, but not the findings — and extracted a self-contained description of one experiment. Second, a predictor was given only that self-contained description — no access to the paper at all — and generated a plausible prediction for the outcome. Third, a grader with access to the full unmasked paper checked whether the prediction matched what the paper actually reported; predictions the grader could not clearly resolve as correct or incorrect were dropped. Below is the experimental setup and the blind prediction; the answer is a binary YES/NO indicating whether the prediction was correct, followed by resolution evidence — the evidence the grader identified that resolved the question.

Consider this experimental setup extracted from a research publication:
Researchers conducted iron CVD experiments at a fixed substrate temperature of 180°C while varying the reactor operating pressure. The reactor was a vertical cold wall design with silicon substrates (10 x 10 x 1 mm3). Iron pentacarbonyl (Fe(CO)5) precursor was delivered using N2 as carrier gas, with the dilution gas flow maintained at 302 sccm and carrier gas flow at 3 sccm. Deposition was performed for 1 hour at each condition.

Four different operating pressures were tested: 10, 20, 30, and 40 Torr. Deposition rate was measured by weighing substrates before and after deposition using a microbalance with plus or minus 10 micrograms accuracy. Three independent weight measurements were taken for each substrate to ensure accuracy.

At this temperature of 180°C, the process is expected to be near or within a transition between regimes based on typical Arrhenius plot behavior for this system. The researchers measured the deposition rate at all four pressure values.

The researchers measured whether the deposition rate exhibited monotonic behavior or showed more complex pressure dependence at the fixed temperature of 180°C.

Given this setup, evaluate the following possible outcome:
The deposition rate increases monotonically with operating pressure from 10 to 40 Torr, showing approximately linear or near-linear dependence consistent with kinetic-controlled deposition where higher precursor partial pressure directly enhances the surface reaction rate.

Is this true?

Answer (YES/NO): NO